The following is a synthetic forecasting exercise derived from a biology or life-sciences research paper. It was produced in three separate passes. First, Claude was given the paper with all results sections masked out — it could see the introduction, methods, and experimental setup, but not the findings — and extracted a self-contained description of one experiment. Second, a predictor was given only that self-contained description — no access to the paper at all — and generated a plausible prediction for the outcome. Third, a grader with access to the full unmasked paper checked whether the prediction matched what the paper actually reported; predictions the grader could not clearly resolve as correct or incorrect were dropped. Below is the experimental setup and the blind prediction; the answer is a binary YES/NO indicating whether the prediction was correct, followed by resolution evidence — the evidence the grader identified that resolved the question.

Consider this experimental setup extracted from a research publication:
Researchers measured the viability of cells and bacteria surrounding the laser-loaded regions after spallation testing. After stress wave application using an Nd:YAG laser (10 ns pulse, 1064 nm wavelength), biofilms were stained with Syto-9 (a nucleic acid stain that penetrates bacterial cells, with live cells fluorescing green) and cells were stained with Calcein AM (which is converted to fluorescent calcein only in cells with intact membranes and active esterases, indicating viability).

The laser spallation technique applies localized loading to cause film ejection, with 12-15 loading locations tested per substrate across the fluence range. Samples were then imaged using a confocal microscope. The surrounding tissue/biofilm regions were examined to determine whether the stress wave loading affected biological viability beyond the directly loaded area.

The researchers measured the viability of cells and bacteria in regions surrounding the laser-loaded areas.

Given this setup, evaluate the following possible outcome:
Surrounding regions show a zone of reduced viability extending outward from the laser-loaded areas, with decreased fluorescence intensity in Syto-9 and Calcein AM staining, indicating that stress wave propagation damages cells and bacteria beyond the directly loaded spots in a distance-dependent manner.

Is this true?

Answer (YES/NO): NO